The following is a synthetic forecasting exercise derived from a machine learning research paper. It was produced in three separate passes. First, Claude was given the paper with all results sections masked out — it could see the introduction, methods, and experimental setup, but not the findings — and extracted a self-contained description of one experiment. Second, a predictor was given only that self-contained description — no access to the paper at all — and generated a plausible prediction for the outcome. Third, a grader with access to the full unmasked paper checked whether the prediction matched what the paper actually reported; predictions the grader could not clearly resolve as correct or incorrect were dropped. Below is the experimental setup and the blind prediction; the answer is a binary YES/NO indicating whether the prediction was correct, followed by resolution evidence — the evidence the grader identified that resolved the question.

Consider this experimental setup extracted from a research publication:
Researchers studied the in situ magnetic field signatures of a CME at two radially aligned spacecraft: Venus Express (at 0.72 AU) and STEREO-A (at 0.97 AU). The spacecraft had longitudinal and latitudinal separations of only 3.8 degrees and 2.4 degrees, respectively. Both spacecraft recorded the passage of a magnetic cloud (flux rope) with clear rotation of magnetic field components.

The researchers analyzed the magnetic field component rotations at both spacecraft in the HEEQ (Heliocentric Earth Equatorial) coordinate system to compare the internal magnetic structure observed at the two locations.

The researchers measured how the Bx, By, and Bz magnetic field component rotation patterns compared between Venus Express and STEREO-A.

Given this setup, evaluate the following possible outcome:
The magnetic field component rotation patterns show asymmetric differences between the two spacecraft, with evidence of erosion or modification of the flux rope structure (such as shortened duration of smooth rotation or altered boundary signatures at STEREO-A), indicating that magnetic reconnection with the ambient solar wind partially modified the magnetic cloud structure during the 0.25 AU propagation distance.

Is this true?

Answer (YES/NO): NO